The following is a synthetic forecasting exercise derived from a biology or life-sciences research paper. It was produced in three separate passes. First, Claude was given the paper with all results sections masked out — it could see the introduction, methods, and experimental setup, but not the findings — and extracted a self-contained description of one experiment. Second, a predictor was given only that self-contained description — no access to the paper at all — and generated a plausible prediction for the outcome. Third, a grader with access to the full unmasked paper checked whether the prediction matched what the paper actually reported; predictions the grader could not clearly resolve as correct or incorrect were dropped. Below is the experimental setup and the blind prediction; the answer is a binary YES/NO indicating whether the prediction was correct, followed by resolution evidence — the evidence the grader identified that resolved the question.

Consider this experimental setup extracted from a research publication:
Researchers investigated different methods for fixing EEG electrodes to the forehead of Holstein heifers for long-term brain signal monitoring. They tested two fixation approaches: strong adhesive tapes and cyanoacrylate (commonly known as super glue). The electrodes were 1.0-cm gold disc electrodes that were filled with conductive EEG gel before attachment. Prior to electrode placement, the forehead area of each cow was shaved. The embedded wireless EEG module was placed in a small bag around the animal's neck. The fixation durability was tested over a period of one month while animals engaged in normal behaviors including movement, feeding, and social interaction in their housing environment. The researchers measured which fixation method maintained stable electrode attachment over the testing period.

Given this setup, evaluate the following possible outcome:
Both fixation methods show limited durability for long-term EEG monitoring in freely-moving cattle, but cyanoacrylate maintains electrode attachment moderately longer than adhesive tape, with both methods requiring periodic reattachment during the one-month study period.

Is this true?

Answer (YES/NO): YES